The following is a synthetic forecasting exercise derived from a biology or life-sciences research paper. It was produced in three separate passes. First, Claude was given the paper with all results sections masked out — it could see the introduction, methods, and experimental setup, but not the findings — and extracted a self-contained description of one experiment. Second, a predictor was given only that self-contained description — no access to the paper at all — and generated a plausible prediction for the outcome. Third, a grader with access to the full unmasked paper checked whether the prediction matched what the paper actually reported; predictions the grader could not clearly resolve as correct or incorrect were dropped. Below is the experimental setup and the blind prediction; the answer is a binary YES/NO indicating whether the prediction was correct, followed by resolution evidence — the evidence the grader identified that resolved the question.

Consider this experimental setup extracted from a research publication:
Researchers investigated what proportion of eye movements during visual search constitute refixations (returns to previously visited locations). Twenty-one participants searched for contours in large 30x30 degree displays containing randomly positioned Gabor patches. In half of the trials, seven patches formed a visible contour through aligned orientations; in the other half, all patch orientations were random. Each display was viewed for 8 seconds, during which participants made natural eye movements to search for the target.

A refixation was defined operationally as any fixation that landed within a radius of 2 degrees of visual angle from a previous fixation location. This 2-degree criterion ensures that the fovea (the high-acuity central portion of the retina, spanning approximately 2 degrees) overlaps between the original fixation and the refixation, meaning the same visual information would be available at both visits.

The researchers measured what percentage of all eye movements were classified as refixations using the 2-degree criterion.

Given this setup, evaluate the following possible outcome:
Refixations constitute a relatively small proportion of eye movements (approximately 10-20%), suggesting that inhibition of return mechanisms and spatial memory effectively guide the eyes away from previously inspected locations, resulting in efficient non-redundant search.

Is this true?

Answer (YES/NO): YES